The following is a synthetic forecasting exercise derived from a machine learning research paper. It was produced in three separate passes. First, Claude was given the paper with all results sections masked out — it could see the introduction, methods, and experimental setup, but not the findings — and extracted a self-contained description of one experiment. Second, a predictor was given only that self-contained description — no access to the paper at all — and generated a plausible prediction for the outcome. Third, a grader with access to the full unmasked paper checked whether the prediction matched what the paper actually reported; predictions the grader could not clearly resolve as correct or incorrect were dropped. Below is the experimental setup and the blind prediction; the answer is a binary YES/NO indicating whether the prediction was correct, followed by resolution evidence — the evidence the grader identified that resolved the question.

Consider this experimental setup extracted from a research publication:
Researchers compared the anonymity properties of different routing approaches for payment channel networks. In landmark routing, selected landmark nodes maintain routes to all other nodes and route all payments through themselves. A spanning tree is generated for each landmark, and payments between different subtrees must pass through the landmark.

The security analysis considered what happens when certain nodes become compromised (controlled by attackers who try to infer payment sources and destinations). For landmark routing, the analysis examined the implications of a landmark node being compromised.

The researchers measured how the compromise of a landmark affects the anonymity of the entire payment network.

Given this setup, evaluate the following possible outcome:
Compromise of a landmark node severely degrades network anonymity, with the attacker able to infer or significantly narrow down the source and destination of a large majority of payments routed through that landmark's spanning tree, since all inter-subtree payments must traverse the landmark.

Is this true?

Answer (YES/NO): YES